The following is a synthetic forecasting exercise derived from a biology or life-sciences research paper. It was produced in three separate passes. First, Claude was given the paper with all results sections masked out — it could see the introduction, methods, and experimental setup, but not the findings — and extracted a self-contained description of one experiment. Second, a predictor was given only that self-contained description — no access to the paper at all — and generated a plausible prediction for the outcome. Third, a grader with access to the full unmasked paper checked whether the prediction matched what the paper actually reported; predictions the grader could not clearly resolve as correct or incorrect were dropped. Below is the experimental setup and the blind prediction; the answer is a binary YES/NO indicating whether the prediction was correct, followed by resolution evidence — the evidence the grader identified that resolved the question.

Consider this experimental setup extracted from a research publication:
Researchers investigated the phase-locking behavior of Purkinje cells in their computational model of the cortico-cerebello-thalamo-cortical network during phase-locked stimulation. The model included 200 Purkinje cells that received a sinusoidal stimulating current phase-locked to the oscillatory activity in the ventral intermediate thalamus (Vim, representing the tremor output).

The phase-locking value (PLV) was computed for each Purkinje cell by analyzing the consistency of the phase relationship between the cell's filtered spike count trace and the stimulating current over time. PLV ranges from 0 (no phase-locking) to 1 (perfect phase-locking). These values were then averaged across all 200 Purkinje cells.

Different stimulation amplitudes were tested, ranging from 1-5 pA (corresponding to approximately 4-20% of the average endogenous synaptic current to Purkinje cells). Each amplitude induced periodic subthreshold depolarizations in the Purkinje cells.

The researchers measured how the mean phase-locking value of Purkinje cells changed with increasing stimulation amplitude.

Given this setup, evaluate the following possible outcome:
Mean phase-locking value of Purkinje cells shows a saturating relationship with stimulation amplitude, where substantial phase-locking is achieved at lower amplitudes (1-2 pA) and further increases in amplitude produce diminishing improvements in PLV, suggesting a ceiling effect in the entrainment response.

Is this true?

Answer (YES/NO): NO